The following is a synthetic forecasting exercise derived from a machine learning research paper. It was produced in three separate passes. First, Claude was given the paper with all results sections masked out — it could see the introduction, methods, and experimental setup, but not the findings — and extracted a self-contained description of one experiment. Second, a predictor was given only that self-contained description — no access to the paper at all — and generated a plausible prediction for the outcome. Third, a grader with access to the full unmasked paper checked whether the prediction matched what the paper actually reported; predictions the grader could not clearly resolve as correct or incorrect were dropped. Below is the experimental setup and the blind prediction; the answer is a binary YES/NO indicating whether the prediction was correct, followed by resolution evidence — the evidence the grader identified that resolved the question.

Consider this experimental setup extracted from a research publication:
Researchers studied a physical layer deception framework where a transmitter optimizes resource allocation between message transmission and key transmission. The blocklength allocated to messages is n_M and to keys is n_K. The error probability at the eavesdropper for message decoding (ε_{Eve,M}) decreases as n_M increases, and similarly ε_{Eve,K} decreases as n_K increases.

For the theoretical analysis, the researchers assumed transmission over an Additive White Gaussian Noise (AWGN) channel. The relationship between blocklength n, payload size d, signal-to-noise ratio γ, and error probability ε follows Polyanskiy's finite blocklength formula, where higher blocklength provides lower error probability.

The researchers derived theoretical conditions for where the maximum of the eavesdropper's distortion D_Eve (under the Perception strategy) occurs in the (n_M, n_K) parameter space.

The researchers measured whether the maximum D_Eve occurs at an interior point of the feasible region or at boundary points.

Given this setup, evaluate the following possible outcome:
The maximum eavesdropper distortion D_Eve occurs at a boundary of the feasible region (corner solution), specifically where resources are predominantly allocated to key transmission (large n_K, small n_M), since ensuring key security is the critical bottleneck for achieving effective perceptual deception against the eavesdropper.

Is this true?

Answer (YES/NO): NO